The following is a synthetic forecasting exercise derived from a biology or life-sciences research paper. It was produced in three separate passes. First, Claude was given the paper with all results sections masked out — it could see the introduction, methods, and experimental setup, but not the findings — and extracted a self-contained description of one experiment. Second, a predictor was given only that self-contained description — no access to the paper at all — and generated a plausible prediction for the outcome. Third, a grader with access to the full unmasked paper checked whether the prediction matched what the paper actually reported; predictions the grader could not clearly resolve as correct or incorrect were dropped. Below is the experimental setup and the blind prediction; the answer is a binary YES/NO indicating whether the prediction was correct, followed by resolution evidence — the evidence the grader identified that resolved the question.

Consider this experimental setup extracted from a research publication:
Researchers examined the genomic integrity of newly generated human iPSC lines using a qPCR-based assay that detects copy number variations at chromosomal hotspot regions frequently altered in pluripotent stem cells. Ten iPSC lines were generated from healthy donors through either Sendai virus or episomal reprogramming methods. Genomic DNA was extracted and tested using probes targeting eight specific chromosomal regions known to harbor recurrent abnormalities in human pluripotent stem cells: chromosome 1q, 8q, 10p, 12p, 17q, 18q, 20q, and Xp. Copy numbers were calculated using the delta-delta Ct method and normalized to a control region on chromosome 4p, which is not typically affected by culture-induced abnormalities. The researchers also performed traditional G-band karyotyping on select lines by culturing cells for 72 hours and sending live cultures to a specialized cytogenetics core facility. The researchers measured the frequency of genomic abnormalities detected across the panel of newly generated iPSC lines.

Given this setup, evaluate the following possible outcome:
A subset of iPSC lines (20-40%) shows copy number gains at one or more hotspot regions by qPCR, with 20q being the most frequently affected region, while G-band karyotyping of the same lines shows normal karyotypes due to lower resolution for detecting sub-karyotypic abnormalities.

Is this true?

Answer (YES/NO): NO